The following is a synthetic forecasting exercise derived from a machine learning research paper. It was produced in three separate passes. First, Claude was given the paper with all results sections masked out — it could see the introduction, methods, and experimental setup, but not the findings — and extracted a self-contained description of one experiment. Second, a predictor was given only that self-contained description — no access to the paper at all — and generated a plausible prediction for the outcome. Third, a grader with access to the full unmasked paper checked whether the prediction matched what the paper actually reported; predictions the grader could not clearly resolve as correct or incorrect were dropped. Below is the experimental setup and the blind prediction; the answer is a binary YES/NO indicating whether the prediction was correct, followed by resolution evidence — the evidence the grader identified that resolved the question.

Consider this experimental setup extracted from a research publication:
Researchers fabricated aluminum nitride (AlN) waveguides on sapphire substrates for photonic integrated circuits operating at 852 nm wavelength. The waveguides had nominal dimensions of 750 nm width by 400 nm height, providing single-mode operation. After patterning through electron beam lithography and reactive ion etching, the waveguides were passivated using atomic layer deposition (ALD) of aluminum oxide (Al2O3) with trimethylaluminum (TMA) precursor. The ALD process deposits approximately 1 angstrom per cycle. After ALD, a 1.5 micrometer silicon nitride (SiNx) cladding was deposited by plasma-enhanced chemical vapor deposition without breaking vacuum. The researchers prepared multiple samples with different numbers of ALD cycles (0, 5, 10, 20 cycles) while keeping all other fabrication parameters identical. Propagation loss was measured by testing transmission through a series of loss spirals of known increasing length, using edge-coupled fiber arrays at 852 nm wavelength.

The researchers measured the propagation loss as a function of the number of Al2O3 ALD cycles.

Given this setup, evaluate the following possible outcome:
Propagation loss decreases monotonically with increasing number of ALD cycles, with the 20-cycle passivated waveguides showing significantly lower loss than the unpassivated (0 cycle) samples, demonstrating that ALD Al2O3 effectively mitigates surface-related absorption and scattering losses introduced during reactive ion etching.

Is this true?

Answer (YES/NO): NO